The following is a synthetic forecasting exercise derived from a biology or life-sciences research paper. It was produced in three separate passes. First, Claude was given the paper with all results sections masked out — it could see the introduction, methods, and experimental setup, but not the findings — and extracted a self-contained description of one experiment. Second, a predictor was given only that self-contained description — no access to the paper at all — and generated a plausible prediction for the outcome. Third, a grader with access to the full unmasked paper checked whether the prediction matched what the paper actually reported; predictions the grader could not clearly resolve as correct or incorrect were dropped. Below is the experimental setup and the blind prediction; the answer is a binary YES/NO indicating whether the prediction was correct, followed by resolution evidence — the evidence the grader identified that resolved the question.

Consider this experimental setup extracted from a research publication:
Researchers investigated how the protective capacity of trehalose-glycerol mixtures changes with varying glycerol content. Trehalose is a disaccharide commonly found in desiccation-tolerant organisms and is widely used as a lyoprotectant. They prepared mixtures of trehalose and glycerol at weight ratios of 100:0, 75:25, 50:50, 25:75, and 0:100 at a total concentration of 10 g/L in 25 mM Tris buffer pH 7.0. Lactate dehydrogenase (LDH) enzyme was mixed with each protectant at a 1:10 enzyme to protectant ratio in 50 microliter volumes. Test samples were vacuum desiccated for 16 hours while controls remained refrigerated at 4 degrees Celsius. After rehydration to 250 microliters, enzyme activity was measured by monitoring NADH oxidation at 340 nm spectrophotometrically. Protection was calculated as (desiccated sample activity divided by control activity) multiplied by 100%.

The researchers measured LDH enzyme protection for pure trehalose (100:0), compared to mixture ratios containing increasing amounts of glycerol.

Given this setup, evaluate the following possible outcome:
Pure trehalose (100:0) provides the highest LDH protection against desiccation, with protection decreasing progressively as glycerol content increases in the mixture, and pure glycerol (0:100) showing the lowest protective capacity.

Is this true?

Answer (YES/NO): NO